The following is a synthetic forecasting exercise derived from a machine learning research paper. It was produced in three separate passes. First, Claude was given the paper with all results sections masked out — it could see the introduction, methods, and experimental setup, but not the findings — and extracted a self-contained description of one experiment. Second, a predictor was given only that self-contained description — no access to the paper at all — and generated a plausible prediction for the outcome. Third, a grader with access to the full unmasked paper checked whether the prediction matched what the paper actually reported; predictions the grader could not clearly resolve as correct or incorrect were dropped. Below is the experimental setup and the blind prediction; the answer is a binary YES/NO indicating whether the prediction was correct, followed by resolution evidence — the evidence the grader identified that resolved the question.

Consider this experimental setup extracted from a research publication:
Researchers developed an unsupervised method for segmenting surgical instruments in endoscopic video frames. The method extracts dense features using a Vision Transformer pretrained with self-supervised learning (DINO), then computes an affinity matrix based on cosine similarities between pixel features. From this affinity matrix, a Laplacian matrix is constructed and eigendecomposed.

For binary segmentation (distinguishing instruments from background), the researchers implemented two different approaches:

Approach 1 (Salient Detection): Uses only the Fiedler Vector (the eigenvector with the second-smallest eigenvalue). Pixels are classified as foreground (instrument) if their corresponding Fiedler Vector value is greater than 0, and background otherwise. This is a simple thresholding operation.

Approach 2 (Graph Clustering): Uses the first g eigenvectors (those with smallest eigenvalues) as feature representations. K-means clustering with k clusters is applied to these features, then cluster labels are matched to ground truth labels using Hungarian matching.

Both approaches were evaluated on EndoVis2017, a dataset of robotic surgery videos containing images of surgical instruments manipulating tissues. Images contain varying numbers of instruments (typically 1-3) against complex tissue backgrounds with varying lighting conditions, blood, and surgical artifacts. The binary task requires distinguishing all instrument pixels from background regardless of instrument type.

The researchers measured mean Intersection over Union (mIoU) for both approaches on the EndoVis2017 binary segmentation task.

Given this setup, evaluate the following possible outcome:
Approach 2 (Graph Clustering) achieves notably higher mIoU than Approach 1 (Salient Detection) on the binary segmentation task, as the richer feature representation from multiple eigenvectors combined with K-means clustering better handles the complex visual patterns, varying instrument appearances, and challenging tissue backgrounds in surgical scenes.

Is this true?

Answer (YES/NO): YES